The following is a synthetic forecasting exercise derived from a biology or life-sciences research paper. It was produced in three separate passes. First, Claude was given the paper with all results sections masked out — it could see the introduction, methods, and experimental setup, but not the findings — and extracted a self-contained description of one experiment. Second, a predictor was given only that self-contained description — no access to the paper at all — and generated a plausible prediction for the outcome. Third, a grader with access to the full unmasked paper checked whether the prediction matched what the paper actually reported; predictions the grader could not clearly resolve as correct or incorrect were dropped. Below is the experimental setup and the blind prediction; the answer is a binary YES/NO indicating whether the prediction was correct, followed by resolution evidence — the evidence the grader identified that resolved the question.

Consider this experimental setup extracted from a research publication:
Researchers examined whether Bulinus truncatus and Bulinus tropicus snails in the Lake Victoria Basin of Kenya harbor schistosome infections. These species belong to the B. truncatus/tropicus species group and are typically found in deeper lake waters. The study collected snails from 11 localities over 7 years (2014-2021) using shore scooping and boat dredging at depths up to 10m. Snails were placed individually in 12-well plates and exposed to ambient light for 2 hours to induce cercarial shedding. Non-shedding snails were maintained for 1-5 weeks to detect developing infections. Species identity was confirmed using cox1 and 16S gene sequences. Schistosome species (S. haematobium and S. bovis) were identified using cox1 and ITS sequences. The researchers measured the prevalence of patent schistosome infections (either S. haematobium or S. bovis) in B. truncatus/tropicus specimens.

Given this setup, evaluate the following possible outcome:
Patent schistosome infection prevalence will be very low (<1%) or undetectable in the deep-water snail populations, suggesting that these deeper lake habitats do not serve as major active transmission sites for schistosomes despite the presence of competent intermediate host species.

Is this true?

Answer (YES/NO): NO